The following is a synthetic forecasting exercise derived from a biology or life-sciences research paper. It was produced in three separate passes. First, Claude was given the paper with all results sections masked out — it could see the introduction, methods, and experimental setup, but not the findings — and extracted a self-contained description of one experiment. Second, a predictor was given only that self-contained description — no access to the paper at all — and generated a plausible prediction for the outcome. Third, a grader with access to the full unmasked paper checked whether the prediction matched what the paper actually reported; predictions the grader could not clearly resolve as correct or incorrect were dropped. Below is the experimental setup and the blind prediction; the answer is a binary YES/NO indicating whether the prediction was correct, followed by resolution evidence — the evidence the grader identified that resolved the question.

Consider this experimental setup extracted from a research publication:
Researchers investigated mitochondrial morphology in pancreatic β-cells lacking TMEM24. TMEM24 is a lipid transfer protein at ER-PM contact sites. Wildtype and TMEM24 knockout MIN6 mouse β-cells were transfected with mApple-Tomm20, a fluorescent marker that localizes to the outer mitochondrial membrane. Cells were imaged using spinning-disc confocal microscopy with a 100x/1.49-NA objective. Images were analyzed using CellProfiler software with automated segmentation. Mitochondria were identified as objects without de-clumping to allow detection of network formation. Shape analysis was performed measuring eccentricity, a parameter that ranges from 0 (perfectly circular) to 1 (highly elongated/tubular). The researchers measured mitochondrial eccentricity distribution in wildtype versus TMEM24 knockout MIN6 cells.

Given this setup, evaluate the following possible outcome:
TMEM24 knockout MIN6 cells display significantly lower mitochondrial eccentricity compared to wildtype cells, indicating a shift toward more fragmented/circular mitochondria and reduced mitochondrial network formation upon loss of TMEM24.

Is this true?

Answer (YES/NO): NO